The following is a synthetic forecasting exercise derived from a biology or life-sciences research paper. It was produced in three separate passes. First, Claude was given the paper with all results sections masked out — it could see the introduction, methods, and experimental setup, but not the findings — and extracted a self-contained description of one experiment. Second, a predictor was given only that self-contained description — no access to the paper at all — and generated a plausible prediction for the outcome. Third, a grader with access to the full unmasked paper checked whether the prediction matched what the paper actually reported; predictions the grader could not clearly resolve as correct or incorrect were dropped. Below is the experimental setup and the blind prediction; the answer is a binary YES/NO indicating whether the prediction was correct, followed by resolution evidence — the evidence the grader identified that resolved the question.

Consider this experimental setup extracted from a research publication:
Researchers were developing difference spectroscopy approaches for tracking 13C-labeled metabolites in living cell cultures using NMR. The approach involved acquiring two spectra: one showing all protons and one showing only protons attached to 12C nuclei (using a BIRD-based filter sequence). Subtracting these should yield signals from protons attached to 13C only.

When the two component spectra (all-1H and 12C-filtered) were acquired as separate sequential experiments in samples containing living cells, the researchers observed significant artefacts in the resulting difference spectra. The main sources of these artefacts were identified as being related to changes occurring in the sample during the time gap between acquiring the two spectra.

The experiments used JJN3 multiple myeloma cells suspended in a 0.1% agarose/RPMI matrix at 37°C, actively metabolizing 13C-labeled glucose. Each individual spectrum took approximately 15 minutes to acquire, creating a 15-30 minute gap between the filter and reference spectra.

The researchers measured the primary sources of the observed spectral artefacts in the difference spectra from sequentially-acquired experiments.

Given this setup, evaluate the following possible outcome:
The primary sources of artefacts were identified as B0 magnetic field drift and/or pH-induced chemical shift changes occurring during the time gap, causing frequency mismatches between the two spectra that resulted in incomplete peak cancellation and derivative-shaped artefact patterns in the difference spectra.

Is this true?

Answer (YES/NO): NO